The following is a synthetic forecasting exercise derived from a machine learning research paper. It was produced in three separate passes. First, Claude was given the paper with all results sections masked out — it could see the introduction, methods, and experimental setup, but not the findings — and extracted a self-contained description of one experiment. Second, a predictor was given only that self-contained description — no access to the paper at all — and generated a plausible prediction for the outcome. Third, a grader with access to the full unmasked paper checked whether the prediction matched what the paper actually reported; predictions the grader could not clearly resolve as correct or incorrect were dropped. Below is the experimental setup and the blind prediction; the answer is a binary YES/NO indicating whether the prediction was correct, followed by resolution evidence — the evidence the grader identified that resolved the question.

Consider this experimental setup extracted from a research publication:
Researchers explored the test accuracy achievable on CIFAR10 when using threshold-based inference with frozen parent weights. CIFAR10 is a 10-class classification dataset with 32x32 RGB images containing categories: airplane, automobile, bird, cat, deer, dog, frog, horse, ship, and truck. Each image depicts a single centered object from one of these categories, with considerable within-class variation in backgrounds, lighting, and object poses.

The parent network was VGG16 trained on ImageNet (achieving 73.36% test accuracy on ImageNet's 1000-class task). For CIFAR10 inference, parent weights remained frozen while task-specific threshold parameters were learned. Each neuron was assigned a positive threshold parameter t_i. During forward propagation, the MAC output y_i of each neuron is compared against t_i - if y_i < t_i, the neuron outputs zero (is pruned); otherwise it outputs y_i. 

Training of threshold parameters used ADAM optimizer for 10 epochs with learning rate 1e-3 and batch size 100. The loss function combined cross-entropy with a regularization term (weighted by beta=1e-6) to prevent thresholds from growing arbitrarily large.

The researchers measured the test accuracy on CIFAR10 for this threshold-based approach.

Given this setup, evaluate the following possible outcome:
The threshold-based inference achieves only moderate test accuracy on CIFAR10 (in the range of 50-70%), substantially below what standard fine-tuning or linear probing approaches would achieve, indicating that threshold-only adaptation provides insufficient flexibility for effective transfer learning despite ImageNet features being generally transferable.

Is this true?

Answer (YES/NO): NO